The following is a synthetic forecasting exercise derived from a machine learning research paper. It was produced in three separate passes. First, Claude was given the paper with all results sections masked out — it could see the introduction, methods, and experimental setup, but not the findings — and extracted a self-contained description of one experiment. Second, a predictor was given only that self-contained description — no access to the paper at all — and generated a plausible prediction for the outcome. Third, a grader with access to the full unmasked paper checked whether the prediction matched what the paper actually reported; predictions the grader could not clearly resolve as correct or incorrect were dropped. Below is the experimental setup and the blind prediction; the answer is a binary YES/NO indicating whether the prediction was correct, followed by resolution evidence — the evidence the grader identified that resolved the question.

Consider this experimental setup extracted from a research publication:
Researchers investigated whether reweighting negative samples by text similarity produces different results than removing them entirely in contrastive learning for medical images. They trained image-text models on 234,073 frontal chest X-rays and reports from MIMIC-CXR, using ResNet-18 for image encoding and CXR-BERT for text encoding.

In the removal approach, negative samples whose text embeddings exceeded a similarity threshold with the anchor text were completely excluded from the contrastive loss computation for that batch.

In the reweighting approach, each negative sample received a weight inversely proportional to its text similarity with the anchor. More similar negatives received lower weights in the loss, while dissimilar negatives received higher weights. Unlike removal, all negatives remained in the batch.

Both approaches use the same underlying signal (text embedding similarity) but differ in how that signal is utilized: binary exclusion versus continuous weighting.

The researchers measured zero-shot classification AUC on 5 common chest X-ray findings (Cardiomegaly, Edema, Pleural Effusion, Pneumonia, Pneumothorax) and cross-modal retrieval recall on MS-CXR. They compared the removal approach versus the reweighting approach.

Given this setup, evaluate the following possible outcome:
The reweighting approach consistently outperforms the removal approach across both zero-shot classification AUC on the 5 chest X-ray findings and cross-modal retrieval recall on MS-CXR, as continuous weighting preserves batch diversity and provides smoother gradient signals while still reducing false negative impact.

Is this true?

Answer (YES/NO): NO